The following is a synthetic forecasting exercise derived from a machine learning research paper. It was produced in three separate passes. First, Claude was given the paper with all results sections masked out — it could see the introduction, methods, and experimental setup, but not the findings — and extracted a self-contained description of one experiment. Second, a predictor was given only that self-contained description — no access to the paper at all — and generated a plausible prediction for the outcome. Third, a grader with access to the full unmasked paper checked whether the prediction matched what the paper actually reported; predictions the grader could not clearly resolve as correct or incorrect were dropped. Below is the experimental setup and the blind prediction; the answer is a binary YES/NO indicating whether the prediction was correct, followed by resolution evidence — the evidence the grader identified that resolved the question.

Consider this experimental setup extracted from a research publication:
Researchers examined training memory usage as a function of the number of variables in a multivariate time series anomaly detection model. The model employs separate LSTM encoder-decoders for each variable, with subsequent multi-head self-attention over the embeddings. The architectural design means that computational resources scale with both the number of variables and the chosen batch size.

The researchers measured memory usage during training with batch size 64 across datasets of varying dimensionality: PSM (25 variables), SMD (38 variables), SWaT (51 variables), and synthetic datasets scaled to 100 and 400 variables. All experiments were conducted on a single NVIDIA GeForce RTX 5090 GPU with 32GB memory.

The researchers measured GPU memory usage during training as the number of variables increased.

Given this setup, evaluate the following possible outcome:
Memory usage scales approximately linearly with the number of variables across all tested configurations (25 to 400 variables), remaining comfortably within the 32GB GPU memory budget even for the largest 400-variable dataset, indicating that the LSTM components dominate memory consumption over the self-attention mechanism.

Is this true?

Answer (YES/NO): NO